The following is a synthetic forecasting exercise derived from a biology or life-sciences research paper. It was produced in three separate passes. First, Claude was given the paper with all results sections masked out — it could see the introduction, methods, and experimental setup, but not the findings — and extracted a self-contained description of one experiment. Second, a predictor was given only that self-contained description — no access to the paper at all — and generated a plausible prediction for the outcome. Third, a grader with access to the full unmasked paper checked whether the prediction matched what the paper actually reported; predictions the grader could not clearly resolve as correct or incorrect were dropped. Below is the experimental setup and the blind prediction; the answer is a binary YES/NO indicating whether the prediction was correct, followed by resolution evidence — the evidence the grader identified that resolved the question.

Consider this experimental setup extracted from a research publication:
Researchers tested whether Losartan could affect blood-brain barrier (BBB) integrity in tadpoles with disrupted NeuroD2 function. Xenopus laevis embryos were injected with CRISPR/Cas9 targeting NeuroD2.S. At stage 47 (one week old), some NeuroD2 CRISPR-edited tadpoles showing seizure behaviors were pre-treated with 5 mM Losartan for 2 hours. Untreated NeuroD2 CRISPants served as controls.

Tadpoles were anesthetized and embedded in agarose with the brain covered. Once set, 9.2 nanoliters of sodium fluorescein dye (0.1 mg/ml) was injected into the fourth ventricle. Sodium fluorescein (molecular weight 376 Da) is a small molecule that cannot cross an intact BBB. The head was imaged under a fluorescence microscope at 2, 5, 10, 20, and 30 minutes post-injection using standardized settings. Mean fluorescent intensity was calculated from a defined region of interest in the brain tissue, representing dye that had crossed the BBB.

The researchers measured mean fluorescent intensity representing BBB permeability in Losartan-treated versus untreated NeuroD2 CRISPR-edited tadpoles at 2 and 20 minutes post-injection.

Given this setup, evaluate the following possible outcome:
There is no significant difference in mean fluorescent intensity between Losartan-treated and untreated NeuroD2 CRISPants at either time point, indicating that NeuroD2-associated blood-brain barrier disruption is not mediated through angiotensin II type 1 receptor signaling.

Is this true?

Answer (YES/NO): NO